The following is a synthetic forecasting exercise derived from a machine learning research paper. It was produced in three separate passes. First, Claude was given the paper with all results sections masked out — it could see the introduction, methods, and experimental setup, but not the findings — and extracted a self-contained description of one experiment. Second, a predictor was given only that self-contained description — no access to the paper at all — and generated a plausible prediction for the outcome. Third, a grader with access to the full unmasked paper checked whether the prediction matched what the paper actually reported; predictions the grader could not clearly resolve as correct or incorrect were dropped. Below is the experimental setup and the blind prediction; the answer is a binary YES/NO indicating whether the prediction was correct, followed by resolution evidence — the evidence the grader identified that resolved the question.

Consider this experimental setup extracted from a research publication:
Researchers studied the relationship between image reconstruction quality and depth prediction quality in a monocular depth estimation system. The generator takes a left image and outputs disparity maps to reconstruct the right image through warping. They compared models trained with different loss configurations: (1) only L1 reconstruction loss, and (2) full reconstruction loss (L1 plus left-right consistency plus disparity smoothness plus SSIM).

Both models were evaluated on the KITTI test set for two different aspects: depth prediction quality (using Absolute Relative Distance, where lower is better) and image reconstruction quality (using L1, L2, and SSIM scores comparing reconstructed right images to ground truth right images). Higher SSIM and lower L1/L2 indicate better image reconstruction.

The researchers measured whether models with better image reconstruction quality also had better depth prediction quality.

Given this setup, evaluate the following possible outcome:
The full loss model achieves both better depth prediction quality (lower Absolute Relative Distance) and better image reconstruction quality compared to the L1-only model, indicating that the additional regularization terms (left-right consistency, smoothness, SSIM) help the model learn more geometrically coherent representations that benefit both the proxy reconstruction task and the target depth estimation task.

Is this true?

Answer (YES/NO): NO